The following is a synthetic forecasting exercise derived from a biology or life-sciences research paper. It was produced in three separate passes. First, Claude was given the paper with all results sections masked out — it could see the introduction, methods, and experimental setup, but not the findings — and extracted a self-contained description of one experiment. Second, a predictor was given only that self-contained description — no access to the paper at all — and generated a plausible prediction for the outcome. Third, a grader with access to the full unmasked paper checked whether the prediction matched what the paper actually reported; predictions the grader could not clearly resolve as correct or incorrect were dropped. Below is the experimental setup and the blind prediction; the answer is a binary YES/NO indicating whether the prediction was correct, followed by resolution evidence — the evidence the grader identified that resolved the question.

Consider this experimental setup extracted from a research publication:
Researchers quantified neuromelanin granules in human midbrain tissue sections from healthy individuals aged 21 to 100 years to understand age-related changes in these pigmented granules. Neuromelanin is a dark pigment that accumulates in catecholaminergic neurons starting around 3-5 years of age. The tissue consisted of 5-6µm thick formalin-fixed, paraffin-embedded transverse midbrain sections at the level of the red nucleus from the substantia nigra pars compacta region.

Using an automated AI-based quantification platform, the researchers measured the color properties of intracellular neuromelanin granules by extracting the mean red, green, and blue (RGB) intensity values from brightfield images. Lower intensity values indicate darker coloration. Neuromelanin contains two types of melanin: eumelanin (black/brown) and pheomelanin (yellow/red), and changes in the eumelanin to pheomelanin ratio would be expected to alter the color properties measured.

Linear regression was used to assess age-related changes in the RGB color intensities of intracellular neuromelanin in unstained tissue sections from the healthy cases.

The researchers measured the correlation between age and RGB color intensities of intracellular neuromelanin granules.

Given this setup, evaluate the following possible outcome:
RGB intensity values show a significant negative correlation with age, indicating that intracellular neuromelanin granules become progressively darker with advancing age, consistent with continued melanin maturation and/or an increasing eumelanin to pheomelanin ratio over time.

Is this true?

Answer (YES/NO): NO